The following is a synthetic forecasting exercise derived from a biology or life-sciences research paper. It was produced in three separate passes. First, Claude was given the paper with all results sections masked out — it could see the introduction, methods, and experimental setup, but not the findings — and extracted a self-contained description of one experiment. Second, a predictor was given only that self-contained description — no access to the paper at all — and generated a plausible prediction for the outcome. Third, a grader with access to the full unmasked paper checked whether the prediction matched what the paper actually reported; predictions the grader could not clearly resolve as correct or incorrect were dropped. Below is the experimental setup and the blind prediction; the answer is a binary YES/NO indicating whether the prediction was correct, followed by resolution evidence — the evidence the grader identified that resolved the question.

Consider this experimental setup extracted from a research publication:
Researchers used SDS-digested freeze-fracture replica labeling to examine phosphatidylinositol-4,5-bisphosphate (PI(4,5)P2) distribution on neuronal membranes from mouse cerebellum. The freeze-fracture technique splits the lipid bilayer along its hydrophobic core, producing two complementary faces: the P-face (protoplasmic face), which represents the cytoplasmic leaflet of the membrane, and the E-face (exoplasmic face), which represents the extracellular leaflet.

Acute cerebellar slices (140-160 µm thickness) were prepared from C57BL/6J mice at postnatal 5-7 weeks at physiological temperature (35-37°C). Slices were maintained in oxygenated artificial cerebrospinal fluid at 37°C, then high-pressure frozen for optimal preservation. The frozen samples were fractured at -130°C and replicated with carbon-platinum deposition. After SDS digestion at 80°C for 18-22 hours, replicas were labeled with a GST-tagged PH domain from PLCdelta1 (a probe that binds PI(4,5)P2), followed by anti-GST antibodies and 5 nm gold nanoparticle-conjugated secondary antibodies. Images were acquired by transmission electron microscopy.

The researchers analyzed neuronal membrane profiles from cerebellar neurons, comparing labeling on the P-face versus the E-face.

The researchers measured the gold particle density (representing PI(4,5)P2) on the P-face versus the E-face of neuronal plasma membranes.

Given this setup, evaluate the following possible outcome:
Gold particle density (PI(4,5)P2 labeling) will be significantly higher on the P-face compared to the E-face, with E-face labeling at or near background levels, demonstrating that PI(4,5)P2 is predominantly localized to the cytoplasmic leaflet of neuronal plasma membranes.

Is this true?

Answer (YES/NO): NO